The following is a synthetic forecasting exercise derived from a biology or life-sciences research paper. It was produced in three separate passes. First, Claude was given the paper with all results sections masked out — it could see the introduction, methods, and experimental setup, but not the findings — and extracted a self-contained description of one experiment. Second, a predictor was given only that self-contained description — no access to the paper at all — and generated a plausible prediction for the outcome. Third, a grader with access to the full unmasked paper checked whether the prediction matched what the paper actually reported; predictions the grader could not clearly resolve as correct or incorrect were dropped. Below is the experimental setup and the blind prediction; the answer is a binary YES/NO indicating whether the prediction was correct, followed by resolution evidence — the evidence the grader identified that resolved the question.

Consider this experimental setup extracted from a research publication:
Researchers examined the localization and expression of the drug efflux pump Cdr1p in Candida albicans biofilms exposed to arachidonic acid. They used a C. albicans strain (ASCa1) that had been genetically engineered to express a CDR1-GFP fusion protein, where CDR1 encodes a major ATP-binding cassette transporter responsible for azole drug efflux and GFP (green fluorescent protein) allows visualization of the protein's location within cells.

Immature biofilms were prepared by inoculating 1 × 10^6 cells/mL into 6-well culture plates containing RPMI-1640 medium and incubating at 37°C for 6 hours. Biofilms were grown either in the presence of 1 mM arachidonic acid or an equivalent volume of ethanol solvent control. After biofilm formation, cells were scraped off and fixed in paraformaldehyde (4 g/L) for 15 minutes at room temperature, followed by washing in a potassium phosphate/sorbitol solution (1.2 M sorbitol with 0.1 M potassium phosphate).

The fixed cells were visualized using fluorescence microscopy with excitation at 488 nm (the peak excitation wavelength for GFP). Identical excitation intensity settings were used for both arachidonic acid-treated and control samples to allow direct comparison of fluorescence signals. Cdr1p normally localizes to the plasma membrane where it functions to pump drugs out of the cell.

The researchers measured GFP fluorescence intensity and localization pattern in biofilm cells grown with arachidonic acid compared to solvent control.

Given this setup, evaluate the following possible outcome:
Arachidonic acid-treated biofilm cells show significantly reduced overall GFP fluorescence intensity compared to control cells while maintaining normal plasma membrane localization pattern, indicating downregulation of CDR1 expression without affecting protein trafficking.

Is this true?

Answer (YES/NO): NO